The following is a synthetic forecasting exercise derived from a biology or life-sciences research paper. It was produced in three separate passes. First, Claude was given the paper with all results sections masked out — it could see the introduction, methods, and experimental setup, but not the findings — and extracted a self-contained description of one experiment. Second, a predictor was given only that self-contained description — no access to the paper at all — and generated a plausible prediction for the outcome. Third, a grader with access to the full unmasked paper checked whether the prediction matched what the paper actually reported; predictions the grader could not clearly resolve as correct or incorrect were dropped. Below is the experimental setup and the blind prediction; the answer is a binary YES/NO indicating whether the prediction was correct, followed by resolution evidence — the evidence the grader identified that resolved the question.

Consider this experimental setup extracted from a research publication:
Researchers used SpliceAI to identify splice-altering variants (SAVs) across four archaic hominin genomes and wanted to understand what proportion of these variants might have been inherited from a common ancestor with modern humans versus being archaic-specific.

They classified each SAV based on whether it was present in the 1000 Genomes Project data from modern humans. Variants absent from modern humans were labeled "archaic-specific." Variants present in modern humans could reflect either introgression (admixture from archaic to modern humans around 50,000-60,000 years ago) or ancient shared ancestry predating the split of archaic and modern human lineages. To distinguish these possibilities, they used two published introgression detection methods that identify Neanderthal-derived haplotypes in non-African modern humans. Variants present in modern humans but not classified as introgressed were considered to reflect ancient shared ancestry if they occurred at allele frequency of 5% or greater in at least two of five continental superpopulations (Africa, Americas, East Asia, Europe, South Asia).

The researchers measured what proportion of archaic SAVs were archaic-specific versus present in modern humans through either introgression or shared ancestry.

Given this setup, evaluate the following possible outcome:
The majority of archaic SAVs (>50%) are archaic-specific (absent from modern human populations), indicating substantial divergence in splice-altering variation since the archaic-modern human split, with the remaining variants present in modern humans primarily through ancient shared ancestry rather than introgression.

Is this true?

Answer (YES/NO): NO